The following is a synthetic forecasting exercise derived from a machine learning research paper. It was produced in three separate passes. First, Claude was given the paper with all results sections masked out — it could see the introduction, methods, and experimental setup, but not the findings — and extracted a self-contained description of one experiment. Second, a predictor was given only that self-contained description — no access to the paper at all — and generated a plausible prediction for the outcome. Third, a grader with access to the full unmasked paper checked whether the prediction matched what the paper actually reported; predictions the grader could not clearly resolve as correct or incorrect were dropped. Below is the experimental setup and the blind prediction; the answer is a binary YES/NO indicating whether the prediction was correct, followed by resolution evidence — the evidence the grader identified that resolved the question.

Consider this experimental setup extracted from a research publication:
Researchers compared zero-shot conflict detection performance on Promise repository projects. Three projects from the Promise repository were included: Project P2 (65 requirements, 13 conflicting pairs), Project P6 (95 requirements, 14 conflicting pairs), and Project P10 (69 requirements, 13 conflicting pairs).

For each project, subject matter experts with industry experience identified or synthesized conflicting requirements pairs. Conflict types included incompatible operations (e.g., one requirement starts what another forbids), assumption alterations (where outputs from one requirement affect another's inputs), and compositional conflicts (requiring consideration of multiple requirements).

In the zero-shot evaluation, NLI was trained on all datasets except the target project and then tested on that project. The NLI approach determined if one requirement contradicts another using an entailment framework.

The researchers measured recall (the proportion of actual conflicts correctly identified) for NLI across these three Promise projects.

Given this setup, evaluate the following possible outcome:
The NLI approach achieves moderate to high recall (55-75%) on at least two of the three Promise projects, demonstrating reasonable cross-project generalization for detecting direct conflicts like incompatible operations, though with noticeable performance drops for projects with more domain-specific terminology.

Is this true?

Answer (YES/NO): NO